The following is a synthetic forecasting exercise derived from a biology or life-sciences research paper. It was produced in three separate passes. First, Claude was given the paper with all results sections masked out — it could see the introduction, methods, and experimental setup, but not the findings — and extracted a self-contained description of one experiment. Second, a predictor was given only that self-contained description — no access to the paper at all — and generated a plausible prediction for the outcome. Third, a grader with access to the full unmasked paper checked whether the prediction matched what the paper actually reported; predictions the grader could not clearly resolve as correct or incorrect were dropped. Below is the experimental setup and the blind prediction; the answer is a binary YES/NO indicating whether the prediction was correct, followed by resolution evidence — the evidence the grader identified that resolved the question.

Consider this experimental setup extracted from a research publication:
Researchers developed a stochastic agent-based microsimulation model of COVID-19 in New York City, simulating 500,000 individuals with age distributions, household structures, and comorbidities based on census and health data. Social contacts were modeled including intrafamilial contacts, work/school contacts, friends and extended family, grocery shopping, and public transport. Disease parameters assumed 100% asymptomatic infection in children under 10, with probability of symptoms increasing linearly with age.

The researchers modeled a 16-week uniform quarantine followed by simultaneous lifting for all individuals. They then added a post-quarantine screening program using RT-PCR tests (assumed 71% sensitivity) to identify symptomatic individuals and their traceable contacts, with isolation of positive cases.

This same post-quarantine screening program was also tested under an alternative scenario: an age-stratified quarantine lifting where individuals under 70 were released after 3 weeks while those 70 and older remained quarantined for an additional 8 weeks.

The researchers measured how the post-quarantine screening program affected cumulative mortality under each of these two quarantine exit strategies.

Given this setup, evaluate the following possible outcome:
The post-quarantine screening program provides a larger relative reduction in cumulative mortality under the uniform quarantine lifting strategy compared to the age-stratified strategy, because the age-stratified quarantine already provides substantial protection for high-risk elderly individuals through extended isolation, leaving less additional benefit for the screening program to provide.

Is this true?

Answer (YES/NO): YES